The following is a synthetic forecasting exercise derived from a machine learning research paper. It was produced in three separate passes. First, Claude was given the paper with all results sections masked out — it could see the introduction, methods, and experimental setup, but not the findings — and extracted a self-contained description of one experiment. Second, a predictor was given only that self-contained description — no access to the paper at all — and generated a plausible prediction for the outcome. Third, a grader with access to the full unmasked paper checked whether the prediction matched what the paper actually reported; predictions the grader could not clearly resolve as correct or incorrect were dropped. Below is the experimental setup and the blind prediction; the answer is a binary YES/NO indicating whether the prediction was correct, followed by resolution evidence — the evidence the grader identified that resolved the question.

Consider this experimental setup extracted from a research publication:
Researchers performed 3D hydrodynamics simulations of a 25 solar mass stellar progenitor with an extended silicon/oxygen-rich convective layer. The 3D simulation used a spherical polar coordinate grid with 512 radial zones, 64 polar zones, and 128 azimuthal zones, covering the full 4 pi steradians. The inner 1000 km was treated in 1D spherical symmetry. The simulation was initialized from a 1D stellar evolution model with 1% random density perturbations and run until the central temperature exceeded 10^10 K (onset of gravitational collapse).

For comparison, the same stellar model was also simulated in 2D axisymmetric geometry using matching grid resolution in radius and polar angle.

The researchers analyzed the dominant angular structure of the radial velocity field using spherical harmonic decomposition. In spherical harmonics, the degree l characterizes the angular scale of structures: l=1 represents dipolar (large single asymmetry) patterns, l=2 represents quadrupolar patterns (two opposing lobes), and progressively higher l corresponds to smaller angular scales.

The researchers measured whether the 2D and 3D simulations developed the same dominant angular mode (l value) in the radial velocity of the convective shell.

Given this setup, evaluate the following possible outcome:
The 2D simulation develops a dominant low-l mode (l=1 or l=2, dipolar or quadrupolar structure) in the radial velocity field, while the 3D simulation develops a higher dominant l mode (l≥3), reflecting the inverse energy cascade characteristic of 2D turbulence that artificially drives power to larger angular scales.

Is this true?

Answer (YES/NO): NO